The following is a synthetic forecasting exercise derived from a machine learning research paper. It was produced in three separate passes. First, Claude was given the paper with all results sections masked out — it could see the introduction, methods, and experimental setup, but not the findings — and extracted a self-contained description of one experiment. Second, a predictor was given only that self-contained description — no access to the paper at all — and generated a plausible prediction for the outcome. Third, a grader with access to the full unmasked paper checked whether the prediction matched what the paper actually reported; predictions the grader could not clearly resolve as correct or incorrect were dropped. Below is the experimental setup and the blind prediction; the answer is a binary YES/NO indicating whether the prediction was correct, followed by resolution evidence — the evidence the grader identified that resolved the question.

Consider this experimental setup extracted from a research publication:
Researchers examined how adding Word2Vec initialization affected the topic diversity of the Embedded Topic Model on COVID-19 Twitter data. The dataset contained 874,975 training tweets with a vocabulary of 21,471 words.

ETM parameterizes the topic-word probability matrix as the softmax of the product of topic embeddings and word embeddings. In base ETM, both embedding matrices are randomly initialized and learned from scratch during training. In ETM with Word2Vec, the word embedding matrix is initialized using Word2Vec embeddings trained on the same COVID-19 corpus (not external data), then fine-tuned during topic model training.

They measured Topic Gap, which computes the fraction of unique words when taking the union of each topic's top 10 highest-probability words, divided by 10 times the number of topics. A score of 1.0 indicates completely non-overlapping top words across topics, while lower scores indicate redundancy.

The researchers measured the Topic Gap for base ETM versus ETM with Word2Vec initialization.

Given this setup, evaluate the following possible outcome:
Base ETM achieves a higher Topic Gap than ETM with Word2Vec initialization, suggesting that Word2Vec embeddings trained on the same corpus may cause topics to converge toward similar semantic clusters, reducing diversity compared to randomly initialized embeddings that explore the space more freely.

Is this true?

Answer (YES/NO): NO